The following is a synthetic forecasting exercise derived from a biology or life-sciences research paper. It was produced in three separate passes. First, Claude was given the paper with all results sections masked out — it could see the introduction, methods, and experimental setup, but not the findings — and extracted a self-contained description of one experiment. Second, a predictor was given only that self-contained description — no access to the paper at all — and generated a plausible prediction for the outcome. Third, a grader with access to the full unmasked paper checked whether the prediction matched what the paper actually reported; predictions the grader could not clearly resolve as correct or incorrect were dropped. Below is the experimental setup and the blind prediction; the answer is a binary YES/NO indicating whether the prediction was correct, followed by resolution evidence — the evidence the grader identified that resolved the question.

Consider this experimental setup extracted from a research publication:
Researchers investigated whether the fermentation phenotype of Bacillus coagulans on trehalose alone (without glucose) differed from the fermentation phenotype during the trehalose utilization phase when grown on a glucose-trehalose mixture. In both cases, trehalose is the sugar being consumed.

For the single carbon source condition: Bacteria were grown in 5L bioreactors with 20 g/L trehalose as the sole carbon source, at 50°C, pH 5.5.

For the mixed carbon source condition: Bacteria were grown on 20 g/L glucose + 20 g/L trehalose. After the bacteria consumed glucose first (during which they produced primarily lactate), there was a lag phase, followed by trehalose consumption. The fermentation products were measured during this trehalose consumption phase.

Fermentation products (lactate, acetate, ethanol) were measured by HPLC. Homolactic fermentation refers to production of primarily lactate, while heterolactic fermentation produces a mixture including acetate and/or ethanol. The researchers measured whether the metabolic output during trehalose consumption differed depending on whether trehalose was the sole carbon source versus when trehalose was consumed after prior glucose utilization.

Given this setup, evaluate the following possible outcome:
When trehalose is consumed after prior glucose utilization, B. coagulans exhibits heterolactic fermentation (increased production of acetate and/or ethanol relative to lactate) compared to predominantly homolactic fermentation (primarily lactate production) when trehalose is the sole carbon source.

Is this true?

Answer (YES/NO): YES